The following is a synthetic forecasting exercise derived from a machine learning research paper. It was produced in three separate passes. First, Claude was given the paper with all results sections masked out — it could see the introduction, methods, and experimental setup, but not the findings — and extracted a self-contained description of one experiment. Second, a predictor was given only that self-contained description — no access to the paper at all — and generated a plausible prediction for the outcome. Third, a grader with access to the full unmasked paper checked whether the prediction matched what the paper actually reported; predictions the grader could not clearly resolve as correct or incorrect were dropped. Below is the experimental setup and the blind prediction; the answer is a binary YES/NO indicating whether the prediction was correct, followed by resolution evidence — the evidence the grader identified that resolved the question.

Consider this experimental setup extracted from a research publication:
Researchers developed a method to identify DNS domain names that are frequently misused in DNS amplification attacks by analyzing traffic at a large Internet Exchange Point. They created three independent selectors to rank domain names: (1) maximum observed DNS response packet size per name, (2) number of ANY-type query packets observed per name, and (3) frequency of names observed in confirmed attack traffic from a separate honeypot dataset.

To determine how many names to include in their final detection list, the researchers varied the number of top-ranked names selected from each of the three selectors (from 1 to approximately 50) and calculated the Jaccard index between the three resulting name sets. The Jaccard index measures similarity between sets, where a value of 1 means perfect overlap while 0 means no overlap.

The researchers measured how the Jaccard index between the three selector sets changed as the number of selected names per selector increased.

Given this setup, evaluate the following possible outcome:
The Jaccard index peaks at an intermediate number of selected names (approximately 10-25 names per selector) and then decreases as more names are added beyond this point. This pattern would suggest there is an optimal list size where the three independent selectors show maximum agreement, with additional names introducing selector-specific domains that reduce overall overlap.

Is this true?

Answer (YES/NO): NO